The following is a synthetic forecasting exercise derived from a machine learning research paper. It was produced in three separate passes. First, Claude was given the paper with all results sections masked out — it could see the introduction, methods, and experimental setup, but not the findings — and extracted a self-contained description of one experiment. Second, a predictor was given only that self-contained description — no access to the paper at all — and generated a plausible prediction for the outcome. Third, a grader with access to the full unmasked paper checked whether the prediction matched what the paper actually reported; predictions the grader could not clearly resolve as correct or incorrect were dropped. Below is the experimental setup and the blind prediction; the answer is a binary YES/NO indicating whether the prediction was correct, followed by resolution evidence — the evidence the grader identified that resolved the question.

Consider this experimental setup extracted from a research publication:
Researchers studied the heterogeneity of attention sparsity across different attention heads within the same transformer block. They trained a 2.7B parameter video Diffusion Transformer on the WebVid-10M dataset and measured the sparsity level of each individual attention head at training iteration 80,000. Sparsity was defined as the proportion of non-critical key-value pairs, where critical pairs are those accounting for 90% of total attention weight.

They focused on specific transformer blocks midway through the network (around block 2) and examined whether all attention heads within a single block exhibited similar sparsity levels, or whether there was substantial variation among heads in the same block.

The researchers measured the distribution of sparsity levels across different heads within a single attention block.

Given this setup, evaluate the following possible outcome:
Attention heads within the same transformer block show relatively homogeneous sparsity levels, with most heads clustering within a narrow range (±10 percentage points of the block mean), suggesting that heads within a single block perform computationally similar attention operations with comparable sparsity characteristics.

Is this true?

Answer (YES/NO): NO